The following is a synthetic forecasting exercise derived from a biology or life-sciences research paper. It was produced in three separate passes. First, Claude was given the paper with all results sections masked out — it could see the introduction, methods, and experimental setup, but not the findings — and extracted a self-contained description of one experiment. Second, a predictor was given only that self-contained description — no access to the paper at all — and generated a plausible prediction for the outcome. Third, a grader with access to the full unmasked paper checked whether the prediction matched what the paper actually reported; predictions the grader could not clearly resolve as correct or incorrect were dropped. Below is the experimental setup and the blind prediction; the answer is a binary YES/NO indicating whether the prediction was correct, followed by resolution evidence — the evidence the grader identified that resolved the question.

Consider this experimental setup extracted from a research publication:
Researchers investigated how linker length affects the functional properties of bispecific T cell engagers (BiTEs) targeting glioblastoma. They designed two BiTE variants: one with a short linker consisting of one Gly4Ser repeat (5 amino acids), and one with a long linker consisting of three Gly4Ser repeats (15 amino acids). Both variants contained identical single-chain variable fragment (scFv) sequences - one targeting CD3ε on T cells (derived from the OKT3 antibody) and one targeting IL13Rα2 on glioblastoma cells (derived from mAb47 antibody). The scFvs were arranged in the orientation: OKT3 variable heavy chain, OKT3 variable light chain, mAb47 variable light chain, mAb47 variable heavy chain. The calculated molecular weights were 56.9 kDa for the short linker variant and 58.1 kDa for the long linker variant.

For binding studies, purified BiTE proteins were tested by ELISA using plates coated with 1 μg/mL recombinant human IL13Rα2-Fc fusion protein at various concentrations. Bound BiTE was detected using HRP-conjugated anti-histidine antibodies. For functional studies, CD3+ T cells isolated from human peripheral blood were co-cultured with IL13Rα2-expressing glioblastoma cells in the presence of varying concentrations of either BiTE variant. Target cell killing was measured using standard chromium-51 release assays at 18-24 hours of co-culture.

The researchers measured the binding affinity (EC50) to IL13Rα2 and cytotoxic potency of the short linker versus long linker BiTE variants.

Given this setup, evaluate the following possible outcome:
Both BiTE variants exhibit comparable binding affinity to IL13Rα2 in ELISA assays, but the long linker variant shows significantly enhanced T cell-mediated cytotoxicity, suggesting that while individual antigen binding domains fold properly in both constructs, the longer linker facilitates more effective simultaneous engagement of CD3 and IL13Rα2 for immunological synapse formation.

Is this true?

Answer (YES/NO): NO